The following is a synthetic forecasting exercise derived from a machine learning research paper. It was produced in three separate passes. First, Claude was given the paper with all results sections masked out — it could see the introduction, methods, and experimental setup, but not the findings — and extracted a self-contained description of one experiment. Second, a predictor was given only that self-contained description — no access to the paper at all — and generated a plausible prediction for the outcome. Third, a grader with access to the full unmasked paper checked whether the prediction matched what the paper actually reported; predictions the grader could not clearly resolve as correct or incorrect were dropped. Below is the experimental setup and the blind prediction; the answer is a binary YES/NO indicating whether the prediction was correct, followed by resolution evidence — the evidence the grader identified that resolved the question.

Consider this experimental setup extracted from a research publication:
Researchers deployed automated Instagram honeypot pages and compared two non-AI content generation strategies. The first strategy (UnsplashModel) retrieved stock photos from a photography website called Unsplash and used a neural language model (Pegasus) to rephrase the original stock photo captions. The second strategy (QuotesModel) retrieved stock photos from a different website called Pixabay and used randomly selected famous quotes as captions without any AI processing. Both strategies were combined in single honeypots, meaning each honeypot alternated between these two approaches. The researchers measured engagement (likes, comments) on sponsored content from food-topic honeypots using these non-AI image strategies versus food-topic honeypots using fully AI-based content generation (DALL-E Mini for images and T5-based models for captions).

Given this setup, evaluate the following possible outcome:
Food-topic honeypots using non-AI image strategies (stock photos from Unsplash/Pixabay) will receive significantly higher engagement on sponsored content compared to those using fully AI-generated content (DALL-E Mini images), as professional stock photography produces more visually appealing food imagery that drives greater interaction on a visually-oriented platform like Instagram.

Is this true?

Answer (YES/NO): NO